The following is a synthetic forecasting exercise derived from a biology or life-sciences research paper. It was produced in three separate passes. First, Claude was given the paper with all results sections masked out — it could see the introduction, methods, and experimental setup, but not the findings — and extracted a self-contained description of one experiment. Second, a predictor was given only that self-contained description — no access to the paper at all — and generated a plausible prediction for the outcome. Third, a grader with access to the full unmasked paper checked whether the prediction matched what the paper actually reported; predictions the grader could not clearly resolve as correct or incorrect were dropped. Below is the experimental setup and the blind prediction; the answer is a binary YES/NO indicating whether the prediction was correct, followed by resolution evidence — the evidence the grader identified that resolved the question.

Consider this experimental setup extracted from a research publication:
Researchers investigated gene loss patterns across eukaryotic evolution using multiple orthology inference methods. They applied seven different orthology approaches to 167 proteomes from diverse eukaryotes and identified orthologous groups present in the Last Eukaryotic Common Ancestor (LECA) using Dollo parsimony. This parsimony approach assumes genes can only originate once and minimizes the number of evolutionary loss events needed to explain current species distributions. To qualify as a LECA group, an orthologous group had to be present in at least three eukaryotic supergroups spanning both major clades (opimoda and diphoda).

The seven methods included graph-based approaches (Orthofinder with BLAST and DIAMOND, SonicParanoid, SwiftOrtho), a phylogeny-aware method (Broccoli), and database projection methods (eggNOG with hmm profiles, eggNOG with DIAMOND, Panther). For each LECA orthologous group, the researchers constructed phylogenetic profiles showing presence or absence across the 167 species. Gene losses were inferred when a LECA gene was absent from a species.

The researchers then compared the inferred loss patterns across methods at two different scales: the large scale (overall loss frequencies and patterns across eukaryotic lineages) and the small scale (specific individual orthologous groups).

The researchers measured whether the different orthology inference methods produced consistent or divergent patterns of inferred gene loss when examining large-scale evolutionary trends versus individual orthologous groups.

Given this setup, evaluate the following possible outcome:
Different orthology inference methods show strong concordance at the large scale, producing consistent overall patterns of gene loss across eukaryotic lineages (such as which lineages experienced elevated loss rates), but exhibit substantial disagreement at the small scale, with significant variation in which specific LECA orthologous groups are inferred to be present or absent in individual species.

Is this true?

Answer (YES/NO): YES